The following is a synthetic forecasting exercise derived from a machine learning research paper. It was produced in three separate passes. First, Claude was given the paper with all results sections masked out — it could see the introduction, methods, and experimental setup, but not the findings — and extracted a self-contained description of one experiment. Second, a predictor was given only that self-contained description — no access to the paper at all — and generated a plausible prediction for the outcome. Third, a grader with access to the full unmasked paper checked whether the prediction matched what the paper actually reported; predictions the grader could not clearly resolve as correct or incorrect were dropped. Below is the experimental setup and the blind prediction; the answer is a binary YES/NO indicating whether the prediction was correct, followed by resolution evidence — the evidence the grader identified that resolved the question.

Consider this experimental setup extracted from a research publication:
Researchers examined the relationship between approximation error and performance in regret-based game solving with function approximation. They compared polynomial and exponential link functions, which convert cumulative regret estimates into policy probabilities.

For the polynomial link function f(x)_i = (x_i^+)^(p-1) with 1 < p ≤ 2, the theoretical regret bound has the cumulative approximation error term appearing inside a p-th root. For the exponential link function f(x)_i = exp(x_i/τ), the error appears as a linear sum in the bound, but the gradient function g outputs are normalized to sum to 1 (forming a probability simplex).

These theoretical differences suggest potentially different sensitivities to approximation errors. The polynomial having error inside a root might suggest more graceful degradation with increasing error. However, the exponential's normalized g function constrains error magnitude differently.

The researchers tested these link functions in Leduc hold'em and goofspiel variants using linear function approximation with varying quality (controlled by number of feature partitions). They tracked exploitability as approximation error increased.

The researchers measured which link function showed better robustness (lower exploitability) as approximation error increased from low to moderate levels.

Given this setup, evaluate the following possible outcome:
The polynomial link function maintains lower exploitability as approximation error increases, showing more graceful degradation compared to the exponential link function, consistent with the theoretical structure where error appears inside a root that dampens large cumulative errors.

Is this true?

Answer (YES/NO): NO